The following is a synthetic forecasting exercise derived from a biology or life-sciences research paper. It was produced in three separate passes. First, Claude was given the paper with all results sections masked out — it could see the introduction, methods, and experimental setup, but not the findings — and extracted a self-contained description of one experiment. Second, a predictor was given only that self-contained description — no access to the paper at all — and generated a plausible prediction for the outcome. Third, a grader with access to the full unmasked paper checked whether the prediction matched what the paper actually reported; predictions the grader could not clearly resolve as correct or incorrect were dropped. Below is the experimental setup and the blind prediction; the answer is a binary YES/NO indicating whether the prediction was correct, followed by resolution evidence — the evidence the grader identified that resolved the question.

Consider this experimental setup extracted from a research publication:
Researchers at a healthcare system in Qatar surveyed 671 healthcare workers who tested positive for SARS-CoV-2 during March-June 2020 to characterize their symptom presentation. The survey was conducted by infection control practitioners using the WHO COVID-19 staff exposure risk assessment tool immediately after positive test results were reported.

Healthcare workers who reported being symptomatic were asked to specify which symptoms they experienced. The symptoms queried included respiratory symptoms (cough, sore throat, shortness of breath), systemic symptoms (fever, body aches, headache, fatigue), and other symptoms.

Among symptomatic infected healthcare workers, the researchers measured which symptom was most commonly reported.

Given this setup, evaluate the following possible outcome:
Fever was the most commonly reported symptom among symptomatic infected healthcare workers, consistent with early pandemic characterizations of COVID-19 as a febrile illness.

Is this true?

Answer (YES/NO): YES